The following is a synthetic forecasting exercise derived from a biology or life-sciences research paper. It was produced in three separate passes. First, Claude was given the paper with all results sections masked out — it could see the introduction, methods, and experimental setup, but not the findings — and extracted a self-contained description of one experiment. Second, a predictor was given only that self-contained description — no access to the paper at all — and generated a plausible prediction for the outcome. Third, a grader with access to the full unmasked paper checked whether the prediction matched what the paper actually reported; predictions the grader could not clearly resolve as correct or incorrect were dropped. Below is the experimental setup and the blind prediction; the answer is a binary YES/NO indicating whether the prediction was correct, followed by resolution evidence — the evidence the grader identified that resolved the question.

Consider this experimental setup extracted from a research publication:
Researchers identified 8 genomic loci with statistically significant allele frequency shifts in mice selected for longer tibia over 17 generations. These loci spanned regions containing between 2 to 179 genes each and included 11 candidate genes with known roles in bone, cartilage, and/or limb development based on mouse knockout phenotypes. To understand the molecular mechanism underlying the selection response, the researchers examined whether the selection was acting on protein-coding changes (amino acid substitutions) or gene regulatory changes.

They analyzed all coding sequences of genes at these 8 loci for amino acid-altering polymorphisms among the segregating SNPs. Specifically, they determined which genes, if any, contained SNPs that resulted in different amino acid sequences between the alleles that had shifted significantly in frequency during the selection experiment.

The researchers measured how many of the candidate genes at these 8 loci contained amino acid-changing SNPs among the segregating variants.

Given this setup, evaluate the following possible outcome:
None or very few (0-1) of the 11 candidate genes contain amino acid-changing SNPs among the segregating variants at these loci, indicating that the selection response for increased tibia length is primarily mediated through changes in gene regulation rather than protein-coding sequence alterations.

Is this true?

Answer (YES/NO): YES